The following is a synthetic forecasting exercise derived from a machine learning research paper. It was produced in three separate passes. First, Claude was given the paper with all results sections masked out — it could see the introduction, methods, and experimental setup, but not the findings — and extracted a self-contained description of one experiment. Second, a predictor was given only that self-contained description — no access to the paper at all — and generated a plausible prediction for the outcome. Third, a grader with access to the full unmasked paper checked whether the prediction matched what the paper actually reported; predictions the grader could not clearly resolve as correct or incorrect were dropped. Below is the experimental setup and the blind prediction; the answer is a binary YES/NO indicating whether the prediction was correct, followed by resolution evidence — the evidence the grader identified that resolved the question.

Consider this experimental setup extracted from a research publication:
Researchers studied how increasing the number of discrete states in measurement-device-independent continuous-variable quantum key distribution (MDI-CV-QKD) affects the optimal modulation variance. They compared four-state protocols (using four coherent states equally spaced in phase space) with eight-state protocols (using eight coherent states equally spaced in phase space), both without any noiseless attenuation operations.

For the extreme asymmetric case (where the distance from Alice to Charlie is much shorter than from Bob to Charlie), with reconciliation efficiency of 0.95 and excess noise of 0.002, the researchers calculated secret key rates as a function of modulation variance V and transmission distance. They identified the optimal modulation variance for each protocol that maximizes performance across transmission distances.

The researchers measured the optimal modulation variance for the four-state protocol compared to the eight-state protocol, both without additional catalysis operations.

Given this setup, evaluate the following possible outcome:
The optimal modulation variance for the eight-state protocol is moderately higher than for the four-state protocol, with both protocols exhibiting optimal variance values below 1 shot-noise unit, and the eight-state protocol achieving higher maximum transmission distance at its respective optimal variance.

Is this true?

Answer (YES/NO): NO